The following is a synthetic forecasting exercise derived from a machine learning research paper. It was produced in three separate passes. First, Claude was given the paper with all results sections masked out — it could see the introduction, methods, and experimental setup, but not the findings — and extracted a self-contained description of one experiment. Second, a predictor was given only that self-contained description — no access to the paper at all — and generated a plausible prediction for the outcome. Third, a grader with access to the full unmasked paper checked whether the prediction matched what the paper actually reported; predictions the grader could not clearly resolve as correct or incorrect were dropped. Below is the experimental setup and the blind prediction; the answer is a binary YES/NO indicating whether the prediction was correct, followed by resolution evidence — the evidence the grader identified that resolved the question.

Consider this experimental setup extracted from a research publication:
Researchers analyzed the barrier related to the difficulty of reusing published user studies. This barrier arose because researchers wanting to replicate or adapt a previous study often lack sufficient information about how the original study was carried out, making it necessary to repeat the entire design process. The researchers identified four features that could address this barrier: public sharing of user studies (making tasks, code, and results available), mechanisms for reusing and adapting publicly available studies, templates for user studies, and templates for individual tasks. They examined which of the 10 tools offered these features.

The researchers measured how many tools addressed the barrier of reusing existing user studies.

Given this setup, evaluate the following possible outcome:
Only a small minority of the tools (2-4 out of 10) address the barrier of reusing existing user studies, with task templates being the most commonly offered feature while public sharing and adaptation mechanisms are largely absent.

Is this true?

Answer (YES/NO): NO